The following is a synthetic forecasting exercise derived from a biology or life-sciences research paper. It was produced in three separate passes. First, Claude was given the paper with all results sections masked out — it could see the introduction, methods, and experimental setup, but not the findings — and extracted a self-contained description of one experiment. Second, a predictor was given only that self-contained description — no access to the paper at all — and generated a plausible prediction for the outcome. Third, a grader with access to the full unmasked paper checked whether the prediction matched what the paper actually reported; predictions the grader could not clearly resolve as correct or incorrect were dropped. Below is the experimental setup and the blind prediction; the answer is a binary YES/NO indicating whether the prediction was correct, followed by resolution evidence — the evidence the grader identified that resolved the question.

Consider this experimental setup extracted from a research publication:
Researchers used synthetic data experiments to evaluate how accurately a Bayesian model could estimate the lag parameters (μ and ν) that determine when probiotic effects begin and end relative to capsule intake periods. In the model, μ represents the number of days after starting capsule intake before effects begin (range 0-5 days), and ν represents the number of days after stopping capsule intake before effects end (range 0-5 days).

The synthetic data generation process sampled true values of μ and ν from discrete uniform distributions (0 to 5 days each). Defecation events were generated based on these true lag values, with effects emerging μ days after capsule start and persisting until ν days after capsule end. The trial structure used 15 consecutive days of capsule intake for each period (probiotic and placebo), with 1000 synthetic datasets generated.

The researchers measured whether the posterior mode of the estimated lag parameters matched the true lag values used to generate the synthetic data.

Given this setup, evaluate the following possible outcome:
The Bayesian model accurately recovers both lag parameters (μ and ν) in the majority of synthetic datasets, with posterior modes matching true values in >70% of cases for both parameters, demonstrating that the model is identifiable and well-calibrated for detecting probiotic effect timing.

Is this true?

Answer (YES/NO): NO